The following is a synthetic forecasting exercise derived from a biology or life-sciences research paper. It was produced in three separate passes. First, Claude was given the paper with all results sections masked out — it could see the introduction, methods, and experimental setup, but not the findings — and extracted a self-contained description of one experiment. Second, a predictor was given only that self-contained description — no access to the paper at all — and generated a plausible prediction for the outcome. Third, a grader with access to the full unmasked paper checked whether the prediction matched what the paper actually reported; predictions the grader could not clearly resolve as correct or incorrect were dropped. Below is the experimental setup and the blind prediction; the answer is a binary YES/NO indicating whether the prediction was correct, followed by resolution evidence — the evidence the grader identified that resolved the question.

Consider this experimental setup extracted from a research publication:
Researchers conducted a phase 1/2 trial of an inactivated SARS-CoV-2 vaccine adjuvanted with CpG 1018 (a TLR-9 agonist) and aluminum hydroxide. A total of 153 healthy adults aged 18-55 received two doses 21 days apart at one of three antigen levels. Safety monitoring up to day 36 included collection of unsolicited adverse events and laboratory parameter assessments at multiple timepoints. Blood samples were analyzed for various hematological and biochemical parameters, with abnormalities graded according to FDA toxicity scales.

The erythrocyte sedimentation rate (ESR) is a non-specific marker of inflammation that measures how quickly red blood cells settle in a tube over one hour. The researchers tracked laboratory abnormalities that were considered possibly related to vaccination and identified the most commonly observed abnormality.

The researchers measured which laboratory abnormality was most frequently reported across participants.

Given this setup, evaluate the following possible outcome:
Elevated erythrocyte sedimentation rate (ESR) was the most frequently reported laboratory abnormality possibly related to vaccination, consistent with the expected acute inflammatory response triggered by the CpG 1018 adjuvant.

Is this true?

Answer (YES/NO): YES